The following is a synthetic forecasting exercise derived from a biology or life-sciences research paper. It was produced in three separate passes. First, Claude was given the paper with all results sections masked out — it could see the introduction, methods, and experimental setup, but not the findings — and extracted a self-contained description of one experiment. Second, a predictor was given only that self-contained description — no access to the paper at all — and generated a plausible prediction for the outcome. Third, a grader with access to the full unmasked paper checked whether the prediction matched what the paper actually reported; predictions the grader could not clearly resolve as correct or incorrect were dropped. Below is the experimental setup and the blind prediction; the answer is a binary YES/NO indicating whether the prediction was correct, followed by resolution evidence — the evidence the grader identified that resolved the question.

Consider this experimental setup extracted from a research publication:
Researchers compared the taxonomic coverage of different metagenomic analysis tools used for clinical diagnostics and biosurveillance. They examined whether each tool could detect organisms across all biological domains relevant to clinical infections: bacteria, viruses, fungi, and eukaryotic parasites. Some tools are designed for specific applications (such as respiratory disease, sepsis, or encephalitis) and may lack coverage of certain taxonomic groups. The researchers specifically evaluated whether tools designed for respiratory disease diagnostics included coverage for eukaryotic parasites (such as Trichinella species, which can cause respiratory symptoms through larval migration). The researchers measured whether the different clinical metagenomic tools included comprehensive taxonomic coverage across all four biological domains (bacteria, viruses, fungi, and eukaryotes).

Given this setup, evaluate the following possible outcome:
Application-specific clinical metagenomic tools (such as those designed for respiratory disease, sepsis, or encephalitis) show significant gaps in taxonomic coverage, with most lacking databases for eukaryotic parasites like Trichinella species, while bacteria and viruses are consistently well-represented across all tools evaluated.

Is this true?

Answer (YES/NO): NO